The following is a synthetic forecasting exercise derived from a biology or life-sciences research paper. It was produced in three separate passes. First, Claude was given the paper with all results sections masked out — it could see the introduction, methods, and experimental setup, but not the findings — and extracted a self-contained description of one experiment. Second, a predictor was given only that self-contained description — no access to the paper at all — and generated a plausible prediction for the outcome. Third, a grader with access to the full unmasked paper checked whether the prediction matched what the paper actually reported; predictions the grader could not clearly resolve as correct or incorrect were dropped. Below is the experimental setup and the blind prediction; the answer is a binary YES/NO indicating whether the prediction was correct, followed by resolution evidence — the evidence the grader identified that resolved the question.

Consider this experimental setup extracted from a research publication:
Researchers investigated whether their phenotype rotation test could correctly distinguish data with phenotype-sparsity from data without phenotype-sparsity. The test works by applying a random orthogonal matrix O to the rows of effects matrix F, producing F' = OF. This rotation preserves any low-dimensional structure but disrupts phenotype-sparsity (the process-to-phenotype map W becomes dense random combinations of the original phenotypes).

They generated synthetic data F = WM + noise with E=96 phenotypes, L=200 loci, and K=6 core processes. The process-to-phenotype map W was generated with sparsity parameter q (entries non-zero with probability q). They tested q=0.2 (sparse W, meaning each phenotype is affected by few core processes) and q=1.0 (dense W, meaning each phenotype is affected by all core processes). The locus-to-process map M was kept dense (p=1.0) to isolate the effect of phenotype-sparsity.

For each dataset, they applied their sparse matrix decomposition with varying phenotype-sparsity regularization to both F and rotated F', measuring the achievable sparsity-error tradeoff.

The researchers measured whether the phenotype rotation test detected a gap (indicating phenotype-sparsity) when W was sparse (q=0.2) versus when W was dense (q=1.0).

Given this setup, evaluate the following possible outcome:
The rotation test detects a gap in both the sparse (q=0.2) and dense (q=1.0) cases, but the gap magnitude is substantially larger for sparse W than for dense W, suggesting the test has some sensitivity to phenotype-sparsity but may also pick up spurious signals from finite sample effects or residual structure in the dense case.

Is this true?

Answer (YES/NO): NO